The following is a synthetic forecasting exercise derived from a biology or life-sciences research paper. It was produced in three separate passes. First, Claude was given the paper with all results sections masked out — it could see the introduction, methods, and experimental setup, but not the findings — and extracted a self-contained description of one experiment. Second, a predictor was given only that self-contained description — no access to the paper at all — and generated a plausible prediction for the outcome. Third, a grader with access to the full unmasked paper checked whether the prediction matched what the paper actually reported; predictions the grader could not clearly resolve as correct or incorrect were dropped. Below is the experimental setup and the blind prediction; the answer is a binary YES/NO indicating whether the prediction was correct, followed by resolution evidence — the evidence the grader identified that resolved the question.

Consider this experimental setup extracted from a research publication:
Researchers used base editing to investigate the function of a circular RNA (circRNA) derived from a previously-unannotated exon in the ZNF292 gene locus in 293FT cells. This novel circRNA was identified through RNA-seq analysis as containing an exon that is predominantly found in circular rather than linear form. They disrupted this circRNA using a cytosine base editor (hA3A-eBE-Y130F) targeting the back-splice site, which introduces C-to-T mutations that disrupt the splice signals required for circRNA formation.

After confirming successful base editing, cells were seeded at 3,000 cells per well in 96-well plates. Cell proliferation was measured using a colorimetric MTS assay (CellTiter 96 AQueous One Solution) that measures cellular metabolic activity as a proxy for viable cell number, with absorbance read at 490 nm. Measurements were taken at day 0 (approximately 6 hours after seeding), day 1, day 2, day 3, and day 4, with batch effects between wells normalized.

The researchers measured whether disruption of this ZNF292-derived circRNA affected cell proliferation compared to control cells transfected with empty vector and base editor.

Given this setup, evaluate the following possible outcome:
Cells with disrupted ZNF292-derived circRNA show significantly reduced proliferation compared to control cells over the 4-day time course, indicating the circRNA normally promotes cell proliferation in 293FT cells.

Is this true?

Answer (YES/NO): NO